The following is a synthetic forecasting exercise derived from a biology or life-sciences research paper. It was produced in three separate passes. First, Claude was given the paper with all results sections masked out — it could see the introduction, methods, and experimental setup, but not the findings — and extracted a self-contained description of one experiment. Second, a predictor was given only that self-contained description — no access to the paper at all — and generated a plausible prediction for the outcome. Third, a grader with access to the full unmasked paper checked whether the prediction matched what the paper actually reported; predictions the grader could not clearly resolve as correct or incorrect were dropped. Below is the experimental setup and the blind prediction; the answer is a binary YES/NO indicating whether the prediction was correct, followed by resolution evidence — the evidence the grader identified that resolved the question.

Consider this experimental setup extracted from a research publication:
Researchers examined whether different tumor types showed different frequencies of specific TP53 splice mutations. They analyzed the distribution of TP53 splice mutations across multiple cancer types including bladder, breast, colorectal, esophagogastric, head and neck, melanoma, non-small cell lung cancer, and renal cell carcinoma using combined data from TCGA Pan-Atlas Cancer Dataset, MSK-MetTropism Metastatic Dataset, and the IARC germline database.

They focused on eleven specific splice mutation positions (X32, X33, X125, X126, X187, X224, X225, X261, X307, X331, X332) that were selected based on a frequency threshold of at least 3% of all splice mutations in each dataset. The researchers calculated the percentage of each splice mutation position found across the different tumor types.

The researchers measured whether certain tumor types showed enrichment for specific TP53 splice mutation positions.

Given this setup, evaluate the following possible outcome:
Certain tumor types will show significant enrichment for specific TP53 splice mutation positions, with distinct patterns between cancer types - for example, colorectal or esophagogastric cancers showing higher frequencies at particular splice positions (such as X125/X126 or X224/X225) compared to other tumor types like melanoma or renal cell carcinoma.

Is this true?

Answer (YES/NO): NO